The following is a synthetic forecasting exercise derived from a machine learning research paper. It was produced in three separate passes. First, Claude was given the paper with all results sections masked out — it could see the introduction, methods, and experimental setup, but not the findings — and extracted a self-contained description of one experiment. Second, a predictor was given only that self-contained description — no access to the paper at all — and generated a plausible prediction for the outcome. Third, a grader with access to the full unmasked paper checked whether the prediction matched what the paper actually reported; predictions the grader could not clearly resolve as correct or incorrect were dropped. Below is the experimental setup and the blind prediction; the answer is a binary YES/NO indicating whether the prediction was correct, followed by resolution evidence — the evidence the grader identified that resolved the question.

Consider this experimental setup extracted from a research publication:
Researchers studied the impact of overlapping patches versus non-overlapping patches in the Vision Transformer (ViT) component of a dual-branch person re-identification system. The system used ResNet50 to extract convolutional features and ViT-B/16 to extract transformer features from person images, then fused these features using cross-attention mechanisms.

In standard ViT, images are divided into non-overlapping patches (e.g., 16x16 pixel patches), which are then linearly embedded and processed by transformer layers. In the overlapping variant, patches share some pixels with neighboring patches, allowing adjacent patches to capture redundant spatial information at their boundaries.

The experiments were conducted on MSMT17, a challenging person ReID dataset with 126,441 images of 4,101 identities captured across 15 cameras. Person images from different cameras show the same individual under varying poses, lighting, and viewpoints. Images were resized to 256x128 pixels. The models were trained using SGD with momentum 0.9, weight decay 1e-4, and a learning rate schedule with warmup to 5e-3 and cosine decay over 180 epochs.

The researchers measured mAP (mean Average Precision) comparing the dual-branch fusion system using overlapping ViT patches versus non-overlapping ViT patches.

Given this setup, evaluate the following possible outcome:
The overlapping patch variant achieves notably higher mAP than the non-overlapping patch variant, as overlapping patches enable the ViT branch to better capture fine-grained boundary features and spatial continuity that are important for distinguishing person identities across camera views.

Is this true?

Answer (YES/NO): YES